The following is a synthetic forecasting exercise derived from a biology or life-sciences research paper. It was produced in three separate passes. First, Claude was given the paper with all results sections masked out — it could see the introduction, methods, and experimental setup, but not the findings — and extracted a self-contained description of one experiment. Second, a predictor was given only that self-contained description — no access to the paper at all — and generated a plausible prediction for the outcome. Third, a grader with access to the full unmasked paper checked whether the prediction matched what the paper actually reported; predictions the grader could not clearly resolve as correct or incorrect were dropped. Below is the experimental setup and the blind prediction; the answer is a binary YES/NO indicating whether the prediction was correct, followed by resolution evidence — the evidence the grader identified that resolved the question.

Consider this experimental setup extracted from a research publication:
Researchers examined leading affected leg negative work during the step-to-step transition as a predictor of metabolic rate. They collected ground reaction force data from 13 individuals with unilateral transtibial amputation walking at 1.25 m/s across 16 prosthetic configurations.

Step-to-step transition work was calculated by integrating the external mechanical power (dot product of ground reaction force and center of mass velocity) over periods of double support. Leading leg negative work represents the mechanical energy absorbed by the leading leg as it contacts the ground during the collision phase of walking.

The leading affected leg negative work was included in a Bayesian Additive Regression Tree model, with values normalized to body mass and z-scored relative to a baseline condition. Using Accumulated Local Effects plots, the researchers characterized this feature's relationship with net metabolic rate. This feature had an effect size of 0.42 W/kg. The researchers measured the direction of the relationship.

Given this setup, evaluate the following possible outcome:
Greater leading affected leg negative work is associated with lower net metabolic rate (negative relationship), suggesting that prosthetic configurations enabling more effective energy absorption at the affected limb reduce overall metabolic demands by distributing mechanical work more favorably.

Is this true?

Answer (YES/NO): NO